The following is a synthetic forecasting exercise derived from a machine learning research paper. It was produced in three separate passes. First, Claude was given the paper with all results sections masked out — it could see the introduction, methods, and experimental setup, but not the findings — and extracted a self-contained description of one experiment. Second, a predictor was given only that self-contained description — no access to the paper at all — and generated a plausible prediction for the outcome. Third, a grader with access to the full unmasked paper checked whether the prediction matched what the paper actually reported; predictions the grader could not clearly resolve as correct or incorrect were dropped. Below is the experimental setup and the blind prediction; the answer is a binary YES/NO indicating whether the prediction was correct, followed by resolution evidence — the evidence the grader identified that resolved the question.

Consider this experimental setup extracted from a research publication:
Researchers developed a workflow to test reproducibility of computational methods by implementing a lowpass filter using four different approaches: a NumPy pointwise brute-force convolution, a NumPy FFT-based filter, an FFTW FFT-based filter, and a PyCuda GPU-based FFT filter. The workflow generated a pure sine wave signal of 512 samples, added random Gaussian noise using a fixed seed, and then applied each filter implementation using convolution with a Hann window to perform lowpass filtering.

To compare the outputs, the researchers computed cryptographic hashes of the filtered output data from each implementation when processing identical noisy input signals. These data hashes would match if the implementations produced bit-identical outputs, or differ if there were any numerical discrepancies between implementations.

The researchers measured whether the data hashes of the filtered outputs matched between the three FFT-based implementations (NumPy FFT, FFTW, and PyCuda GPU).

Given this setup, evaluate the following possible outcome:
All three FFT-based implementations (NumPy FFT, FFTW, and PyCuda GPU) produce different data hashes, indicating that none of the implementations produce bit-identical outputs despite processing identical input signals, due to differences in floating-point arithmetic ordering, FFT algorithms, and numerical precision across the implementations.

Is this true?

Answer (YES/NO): YES